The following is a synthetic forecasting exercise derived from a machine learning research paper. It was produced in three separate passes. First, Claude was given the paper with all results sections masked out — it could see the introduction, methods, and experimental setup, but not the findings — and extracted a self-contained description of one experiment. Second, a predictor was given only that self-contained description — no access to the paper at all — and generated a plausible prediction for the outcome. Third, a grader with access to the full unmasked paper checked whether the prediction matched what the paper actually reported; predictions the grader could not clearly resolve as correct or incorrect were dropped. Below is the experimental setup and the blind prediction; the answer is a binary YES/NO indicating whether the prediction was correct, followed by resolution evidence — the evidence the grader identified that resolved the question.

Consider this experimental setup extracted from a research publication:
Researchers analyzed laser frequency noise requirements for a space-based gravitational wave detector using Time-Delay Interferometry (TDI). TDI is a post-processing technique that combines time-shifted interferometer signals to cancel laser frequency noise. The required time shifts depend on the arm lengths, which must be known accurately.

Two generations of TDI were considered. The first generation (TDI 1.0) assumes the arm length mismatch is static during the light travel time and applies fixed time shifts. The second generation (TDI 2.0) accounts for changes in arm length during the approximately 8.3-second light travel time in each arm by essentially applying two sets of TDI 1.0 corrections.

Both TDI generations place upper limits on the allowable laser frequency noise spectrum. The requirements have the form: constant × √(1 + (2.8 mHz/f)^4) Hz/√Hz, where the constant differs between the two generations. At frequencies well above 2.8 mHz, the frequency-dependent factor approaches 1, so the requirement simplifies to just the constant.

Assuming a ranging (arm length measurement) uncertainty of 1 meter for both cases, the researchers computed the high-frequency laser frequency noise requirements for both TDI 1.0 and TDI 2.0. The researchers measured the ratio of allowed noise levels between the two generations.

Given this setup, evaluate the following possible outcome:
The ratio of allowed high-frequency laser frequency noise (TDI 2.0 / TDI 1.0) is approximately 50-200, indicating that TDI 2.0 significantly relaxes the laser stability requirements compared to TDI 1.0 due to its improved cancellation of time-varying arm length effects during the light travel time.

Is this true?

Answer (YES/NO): YES